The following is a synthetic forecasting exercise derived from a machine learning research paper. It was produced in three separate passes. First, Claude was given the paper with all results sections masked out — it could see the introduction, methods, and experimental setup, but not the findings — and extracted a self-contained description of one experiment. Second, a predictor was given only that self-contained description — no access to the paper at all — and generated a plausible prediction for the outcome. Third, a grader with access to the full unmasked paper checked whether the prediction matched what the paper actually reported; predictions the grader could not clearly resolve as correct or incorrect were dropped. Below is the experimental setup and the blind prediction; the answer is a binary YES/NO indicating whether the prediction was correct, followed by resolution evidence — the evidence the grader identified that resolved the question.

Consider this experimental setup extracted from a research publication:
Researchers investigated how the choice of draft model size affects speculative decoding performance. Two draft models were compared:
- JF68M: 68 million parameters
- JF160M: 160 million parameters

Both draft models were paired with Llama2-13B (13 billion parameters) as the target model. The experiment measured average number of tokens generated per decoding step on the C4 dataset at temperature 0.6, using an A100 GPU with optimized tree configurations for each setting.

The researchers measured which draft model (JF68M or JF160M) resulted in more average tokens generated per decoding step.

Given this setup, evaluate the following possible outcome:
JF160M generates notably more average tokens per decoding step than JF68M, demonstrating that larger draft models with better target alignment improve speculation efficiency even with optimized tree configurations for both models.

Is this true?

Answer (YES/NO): YES